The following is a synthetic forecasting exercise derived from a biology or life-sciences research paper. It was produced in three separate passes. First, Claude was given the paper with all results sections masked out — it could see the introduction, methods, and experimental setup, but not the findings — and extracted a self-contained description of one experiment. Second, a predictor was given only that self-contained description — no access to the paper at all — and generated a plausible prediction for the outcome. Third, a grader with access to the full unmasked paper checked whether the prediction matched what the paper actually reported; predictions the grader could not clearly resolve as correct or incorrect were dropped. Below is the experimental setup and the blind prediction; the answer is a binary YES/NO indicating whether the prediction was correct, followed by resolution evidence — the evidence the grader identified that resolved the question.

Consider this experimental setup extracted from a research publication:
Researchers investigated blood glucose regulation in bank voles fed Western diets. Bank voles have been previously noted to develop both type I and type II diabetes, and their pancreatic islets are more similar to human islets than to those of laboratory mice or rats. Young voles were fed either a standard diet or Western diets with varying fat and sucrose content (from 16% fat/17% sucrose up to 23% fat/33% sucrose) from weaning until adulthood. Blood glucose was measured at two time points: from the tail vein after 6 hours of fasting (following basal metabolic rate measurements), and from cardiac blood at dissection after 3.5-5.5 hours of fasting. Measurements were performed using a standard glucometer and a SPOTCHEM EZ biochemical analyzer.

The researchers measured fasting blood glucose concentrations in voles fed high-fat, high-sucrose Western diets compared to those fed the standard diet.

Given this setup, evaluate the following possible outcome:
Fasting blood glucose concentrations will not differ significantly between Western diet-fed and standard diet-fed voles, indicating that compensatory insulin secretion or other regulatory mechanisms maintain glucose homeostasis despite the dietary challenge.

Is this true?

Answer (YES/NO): YES